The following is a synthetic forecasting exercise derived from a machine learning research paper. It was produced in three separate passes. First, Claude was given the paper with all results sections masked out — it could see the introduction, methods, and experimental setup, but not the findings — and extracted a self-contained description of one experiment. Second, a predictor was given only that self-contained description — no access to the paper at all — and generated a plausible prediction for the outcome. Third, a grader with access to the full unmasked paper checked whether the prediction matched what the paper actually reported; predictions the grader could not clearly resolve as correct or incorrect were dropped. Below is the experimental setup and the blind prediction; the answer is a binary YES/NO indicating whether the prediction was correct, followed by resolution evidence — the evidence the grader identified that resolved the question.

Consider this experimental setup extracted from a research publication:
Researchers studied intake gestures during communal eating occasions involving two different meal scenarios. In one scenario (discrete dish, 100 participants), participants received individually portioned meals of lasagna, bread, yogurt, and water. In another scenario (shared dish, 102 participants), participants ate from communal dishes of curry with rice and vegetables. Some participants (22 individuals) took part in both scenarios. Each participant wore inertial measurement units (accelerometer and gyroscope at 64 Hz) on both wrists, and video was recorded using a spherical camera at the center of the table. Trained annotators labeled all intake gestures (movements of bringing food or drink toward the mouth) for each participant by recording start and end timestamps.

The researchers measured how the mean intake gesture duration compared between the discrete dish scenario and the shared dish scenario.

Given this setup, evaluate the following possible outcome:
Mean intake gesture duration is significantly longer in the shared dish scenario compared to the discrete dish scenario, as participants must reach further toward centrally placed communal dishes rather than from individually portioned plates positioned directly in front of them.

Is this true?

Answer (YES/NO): NO